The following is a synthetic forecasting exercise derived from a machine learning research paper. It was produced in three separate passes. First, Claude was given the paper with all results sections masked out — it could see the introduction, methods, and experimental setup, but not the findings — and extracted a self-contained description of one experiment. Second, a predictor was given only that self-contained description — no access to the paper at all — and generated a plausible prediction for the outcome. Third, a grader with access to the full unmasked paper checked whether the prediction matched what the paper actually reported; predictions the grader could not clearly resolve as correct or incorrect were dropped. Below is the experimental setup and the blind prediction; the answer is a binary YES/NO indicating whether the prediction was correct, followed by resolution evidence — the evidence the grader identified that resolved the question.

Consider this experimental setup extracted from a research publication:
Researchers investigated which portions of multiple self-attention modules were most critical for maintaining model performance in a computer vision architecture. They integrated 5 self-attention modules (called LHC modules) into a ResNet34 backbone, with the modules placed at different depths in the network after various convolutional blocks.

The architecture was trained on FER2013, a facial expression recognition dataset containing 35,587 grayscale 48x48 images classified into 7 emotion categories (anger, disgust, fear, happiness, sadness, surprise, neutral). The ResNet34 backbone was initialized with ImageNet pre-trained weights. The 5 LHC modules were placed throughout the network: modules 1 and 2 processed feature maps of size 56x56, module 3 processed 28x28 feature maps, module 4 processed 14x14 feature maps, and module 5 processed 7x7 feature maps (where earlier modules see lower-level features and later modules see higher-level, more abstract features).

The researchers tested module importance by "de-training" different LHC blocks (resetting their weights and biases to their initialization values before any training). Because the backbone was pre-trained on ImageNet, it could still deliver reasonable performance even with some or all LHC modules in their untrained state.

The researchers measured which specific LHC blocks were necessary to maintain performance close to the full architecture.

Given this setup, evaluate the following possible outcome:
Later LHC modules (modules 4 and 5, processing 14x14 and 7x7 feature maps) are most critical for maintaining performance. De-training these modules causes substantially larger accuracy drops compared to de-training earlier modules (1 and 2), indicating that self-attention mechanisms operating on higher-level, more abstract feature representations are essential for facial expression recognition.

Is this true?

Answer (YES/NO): NO